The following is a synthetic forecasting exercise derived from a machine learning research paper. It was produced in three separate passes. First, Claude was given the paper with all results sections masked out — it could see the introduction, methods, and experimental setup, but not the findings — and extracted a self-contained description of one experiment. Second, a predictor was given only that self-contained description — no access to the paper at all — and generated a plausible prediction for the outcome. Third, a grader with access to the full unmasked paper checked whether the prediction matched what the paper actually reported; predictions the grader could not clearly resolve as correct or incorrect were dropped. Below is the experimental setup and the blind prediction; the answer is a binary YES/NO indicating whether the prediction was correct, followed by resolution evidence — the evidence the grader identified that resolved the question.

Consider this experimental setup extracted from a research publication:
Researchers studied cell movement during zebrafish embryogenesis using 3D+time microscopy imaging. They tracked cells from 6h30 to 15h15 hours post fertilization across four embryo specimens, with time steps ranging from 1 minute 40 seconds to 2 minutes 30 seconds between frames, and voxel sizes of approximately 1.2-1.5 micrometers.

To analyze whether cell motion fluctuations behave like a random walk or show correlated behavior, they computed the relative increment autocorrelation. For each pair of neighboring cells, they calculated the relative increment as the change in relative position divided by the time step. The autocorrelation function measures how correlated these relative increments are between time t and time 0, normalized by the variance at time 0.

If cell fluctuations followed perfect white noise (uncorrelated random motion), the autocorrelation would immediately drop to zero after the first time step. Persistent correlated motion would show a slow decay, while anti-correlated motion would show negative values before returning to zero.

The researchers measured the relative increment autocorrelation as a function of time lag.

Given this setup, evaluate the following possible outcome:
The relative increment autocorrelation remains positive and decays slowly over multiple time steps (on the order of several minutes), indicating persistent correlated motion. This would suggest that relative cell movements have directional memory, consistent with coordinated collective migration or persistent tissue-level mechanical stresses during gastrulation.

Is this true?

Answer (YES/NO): NO